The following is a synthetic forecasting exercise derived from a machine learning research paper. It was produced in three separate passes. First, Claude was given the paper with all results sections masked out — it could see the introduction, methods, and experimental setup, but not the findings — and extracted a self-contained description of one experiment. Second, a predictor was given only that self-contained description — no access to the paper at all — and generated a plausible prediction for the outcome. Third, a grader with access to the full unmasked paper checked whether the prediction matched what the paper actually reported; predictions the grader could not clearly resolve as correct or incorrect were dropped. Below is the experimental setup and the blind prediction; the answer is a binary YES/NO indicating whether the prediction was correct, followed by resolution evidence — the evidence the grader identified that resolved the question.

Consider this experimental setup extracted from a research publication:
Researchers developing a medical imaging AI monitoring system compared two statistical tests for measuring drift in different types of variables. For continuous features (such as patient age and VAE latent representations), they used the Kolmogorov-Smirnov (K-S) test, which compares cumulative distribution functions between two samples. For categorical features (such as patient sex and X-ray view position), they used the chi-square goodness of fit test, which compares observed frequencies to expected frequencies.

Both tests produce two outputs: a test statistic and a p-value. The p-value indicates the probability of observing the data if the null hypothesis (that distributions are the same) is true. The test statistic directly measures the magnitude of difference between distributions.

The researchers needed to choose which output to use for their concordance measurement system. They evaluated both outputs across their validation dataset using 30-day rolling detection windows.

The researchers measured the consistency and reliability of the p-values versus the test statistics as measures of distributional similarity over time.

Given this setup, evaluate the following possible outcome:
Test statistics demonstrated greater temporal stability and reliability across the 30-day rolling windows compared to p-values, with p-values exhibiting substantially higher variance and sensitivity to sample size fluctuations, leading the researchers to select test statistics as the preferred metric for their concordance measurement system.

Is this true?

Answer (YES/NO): NO